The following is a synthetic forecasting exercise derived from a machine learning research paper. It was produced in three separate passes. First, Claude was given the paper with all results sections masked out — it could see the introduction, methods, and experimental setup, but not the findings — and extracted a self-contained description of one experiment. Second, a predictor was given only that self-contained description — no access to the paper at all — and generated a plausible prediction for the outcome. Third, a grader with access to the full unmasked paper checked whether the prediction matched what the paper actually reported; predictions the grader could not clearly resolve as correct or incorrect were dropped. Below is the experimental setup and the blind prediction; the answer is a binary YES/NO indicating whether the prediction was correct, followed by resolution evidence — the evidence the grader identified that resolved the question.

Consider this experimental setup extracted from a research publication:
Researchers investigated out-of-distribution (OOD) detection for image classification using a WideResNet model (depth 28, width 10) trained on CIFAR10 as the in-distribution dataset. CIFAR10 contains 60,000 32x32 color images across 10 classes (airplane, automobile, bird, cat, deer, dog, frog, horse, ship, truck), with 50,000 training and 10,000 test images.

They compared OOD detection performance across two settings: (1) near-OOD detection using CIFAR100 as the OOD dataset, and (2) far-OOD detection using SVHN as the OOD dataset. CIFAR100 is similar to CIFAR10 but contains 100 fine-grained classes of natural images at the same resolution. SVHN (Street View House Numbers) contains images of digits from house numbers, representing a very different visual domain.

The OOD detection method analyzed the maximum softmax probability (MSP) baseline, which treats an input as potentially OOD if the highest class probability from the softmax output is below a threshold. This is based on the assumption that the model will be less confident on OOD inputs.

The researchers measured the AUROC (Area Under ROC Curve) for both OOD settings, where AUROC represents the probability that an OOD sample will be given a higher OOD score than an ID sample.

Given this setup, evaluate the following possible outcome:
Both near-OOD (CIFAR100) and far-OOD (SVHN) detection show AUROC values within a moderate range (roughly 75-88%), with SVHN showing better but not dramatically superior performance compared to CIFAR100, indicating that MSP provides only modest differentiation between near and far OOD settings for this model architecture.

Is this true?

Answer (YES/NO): NO